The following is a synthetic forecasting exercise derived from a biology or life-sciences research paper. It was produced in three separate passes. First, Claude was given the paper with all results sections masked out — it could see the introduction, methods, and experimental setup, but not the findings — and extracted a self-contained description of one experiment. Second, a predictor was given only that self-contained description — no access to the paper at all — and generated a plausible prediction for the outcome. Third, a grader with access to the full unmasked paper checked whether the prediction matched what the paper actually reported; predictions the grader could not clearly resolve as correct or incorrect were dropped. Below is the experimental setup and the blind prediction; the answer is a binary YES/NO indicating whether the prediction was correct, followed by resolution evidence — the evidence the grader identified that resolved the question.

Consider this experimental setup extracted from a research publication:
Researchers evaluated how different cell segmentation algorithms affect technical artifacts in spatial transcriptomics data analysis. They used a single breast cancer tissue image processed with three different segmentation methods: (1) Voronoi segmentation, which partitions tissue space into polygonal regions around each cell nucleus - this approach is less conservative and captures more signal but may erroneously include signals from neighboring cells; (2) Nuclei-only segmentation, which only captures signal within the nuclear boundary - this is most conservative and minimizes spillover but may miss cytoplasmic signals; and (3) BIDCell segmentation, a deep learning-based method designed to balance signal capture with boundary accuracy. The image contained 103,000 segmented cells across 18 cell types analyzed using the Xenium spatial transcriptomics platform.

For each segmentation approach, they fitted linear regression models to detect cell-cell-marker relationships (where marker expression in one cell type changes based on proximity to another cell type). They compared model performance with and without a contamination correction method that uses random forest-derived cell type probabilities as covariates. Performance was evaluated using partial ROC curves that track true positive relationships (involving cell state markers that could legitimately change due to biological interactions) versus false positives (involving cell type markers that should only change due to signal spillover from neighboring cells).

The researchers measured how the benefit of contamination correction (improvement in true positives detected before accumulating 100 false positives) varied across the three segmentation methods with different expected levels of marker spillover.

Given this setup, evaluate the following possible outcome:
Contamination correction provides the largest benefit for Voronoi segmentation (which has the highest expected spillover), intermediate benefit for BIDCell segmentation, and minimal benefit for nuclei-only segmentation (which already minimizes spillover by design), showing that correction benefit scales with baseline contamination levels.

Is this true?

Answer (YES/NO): NO